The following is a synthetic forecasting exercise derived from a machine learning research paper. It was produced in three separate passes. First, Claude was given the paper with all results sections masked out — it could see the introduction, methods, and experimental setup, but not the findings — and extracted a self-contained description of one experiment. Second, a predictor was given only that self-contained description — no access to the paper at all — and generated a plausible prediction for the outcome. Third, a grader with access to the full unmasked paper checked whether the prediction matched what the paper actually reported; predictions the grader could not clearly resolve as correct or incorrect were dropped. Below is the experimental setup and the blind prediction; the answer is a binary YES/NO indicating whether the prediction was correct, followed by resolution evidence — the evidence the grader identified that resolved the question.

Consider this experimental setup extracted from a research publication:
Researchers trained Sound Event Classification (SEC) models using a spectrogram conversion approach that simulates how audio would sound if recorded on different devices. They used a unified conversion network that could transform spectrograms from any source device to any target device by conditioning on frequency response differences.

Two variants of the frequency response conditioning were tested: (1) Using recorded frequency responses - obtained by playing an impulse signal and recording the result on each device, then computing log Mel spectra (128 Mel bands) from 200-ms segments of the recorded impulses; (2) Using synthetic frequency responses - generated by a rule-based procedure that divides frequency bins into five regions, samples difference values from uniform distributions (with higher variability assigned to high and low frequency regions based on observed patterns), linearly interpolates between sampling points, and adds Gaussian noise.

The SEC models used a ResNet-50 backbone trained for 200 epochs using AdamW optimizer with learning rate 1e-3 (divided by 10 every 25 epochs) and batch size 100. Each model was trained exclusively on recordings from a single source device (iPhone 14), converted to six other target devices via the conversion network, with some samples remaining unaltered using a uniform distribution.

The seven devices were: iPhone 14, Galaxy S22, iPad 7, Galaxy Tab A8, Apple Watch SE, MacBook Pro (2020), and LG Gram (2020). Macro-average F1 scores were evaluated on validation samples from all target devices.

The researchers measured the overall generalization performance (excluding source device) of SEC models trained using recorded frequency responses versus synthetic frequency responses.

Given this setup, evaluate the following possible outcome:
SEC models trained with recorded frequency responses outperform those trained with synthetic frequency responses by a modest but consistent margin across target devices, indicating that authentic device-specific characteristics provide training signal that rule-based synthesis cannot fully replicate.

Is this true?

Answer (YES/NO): NO